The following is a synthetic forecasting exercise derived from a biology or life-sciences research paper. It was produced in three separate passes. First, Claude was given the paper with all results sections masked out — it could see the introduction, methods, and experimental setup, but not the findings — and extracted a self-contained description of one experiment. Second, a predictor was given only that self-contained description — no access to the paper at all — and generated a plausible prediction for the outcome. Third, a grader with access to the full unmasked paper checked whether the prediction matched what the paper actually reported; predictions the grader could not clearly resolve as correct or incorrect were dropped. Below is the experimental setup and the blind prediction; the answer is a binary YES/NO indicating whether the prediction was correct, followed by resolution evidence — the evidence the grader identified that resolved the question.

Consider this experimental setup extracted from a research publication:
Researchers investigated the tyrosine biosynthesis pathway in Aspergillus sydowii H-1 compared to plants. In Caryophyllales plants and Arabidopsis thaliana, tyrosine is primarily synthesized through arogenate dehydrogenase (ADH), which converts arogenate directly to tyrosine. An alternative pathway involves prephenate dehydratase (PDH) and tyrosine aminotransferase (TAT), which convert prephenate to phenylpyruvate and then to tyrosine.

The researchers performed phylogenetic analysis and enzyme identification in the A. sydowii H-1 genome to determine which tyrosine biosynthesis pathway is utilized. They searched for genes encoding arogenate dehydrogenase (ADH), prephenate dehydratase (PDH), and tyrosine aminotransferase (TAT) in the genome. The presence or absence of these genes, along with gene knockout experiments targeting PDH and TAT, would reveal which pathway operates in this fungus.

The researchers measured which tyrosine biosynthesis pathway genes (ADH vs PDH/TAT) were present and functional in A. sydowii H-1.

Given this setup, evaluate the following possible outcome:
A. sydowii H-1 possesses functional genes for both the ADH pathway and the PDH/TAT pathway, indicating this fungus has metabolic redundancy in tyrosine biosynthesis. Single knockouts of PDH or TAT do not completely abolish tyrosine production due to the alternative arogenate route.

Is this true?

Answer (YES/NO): NO